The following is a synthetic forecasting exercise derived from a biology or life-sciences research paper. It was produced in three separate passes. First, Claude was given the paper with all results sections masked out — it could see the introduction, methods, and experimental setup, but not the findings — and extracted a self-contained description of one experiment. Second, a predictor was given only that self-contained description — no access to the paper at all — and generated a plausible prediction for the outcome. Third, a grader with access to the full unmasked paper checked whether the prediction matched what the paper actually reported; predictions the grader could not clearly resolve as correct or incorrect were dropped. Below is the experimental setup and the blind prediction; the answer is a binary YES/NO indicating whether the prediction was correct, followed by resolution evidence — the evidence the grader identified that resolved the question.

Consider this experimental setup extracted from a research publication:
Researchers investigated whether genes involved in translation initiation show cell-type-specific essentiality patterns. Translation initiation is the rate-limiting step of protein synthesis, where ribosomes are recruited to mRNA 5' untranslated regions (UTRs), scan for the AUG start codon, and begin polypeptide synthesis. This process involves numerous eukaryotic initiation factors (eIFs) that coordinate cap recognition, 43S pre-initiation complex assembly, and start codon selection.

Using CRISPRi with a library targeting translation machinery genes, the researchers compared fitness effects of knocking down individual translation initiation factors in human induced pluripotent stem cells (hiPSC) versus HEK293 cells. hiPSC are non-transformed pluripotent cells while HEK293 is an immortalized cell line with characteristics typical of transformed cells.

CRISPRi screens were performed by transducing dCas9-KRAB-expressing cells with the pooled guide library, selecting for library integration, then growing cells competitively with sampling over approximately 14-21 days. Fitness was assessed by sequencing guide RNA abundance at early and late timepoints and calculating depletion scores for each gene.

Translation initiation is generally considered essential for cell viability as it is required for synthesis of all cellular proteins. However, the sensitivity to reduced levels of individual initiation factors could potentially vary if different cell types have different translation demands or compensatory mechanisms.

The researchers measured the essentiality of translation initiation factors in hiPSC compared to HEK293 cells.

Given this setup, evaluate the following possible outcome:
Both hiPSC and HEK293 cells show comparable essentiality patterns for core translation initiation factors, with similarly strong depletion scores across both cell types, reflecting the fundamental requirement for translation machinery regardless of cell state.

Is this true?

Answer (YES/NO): YES